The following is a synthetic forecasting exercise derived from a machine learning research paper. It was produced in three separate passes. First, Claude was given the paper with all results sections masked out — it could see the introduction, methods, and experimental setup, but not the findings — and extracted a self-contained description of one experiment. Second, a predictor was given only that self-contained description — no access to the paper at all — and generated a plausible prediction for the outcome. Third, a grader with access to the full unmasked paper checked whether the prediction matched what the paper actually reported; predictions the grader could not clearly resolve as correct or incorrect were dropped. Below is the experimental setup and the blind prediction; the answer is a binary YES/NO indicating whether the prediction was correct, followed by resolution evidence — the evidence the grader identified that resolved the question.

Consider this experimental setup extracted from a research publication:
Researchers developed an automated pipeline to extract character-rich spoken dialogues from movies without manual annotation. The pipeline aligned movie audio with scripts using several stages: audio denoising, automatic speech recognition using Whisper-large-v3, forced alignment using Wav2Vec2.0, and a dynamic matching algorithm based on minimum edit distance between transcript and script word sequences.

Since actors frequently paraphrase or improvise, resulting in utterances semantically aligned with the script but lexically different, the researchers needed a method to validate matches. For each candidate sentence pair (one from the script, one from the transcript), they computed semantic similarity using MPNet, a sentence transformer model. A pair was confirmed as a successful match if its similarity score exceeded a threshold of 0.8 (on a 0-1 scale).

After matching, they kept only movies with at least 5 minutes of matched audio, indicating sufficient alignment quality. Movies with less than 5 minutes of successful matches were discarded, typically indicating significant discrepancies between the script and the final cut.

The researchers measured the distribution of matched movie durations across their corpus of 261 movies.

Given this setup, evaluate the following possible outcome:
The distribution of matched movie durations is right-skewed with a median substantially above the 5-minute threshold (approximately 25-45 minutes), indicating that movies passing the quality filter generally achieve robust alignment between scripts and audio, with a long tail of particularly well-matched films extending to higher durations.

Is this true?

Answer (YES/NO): NO